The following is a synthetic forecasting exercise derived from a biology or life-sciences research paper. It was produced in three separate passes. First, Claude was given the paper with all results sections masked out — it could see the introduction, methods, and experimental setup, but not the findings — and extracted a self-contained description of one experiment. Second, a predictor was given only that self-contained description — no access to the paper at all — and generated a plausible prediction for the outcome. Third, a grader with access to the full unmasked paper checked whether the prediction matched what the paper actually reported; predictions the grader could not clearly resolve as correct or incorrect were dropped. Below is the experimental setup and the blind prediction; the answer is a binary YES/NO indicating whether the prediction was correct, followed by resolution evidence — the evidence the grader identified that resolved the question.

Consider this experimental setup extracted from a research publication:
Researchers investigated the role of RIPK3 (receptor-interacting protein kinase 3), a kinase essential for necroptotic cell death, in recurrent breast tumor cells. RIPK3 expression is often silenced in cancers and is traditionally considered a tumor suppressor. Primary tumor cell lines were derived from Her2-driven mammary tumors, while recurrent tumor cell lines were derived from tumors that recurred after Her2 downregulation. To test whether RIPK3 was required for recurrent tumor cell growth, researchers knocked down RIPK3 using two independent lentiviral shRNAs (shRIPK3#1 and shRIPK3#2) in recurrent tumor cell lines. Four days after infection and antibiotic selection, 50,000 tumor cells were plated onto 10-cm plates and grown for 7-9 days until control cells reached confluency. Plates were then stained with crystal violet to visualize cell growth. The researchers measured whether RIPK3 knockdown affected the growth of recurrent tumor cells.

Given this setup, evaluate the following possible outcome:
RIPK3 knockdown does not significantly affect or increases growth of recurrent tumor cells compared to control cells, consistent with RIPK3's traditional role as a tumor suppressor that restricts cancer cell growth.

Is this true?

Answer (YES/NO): NO